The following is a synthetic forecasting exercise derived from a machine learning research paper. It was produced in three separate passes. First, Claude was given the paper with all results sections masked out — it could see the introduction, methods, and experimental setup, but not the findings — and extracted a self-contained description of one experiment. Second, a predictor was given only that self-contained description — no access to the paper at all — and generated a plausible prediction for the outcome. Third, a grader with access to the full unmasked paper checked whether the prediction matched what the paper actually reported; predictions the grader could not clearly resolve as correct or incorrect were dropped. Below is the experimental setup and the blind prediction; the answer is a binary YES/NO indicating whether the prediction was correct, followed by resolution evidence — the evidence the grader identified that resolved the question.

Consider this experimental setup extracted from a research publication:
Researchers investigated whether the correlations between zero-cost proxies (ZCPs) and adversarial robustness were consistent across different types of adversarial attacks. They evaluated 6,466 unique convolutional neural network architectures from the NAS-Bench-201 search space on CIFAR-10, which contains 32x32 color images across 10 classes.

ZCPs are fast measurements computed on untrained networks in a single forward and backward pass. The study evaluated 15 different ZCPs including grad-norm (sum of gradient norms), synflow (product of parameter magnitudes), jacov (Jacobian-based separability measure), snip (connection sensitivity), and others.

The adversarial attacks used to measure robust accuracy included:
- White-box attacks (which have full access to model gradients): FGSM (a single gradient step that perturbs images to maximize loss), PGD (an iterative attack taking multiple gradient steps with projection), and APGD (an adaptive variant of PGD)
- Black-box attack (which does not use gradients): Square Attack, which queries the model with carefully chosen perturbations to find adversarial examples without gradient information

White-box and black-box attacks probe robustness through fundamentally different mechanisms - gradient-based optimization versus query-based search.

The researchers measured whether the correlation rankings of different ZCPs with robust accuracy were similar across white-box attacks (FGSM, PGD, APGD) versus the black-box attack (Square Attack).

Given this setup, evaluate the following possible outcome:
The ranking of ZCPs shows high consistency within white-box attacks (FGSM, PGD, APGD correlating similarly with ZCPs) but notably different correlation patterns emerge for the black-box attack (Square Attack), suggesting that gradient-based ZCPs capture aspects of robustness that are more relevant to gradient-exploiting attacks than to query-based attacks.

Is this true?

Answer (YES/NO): NO